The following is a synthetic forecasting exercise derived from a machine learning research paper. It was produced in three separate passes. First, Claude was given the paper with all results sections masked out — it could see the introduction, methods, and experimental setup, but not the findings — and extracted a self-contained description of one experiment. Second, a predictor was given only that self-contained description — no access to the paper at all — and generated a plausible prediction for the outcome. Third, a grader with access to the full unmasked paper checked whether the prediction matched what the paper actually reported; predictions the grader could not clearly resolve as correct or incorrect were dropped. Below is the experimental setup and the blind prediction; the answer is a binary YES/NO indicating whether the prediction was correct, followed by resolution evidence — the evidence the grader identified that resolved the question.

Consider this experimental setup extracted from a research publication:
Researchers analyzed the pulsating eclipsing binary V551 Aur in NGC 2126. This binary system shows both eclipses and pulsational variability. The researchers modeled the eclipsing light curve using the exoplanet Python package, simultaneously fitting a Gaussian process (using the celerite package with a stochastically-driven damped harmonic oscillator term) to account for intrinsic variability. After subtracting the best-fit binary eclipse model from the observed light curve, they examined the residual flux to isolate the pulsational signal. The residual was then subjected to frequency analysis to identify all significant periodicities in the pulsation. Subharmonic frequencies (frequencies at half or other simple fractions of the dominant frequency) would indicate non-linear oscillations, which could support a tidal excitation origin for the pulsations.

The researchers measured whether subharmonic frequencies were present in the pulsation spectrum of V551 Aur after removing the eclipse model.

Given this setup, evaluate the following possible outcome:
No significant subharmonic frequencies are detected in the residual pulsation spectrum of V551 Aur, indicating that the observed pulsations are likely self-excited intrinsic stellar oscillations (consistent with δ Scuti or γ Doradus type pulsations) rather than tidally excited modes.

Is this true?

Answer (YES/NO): NO